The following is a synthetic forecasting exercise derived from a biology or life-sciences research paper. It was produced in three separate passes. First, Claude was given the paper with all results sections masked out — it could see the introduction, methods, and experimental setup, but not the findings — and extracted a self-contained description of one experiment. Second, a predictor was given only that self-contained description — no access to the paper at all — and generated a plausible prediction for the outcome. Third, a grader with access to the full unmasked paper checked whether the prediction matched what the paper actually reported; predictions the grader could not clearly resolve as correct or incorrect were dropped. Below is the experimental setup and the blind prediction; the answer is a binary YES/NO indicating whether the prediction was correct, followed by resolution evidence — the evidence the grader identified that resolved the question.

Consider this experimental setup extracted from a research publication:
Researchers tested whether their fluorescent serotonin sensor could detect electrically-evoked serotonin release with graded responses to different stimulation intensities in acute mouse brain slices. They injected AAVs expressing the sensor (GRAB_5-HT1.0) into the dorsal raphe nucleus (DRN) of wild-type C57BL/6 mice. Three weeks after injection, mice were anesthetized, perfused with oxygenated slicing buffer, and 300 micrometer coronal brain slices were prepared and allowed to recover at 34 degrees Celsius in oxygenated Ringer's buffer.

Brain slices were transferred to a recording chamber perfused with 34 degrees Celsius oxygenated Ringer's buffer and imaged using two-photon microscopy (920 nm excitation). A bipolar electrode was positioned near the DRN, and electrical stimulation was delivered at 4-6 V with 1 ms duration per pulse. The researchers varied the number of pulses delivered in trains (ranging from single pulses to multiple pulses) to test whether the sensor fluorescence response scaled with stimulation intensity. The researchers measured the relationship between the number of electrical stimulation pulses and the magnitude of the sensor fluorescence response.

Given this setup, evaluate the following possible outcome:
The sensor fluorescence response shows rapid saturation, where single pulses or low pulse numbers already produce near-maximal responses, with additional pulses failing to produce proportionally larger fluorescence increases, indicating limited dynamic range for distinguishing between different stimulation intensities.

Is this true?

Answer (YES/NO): NO